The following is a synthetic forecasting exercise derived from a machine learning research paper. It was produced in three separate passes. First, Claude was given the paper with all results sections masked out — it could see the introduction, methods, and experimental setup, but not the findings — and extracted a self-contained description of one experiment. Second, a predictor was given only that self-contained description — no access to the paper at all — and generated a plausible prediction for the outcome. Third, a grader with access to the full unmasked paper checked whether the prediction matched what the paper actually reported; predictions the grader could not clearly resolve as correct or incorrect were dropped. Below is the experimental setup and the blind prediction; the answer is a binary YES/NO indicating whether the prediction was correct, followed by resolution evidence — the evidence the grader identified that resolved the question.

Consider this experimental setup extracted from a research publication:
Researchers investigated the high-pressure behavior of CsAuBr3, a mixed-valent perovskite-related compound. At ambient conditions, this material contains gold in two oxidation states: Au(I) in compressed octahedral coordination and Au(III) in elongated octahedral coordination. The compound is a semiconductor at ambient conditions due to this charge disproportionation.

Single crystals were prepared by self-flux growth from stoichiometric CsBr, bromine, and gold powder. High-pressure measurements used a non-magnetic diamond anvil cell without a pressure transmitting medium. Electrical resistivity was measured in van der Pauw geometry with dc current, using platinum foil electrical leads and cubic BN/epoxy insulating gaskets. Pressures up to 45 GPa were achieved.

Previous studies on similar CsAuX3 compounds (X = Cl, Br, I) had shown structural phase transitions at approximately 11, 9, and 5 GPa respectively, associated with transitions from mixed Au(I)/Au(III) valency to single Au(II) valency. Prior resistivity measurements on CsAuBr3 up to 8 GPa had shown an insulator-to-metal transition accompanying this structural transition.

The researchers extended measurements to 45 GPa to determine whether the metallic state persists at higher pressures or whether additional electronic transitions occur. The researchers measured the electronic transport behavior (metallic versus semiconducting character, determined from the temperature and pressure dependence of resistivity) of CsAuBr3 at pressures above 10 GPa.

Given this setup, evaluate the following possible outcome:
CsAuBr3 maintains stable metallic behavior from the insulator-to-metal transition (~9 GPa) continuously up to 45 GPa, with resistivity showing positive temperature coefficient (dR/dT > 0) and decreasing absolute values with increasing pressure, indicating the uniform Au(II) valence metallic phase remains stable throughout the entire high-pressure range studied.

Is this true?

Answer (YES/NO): NO